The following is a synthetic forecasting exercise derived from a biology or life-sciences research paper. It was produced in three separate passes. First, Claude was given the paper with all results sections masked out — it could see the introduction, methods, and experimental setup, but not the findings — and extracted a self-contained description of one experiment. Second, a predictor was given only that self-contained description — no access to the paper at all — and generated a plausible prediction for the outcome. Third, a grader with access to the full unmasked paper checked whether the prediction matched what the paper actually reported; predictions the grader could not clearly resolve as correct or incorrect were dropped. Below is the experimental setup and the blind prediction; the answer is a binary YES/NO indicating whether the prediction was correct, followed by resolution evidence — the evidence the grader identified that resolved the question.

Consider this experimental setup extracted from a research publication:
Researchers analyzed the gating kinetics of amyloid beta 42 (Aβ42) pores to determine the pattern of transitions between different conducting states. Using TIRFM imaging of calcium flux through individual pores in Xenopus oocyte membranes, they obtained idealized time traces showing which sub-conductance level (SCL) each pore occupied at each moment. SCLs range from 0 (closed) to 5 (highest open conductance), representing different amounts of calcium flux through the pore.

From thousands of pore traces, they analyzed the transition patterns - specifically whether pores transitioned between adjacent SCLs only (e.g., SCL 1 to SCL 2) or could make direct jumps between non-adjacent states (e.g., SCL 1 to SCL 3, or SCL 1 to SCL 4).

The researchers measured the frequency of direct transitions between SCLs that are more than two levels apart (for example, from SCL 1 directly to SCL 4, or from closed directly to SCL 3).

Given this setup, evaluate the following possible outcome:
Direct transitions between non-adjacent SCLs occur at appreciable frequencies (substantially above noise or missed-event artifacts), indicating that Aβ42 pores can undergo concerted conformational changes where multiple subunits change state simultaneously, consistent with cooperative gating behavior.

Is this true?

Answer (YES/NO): NO